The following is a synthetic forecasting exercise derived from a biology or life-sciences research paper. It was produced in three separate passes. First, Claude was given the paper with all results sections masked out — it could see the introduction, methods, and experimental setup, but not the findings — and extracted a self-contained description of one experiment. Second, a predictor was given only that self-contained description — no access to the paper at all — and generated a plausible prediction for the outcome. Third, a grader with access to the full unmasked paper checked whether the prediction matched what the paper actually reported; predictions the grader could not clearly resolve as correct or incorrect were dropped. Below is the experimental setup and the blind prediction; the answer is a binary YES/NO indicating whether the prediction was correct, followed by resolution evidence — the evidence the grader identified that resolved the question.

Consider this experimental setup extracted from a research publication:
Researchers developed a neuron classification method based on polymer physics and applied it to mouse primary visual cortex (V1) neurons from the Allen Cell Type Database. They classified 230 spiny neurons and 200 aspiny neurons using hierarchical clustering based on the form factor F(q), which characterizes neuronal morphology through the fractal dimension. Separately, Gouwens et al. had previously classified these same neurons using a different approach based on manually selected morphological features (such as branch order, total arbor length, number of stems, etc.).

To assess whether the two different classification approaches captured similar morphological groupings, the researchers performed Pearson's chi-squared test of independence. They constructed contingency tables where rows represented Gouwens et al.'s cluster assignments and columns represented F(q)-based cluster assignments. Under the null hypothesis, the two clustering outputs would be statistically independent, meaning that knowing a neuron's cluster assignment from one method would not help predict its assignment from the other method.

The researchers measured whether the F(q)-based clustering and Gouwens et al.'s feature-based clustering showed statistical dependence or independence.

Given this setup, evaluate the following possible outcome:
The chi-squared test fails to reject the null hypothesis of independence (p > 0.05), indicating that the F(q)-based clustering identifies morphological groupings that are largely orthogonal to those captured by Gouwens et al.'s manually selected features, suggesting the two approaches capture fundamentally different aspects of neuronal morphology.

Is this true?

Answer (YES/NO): NO